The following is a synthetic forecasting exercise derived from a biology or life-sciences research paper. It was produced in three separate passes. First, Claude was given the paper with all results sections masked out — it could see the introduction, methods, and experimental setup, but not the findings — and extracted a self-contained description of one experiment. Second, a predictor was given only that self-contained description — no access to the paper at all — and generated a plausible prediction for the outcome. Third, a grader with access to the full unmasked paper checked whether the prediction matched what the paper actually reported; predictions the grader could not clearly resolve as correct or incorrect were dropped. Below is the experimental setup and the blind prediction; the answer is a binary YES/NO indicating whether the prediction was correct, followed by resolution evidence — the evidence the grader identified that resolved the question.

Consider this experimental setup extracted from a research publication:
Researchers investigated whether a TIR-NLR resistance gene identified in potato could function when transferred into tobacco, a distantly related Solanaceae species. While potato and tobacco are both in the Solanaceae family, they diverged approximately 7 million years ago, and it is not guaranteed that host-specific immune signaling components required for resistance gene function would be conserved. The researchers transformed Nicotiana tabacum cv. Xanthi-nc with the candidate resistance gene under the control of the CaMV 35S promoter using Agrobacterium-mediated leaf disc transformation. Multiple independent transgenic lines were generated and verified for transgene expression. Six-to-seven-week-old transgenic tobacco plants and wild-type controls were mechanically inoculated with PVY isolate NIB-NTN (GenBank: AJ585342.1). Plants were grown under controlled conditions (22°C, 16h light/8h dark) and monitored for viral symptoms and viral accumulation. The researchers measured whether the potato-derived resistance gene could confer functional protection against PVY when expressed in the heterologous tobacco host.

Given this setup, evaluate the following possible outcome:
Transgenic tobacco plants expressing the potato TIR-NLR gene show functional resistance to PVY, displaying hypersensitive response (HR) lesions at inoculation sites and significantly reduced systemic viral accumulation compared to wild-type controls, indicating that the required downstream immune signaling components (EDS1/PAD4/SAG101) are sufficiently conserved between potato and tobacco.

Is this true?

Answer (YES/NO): YES